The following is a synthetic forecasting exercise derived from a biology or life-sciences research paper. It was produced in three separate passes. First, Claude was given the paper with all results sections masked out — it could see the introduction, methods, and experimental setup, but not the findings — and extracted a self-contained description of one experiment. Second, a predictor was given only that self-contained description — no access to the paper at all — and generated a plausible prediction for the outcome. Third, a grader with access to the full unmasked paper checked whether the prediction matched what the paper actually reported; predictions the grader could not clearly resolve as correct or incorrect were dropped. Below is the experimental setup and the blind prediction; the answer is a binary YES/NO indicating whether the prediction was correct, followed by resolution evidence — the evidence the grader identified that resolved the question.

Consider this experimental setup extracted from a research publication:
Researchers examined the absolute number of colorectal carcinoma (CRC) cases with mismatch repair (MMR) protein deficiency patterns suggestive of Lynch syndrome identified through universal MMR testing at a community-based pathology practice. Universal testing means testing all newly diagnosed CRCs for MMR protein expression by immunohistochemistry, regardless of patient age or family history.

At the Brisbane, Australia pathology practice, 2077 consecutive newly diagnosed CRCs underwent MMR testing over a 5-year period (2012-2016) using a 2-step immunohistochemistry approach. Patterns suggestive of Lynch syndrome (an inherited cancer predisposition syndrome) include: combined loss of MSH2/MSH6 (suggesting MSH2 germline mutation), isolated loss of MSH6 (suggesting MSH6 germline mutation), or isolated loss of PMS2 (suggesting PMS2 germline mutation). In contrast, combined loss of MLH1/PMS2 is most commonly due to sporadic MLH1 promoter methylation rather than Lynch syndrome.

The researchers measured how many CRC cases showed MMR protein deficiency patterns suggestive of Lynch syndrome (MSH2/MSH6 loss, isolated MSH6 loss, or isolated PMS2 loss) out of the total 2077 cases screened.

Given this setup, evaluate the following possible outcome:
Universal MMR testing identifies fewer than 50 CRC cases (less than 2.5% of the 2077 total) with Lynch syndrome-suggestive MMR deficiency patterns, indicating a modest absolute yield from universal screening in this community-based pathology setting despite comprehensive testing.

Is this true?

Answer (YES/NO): YES